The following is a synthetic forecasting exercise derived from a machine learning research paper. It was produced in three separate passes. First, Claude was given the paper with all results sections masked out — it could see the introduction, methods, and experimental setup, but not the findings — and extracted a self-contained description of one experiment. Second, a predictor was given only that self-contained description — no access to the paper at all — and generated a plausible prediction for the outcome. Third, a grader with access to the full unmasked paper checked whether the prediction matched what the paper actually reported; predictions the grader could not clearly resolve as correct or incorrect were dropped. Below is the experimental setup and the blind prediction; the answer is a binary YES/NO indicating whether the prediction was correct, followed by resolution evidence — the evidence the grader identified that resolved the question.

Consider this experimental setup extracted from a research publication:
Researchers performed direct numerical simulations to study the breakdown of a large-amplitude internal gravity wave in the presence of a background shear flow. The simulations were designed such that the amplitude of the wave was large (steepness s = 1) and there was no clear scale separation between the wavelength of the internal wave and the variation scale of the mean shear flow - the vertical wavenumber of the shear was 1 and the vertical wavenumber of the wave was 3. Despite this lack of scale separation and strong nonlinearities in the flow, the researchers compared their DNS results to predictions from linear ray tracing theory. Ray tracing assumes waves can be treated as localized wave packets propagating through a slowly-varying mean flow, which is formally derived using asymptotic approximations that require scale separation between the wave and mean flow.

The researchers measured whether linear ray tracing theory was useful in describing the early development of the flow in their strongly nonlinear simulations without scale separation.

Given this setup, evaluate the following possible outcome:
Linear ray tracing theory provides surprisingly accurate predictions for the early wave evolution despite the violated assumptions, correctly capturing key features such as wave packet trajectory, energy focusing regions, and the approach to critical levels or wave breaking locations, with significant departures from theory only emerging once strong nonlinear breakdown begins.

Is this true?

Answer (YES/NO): NO